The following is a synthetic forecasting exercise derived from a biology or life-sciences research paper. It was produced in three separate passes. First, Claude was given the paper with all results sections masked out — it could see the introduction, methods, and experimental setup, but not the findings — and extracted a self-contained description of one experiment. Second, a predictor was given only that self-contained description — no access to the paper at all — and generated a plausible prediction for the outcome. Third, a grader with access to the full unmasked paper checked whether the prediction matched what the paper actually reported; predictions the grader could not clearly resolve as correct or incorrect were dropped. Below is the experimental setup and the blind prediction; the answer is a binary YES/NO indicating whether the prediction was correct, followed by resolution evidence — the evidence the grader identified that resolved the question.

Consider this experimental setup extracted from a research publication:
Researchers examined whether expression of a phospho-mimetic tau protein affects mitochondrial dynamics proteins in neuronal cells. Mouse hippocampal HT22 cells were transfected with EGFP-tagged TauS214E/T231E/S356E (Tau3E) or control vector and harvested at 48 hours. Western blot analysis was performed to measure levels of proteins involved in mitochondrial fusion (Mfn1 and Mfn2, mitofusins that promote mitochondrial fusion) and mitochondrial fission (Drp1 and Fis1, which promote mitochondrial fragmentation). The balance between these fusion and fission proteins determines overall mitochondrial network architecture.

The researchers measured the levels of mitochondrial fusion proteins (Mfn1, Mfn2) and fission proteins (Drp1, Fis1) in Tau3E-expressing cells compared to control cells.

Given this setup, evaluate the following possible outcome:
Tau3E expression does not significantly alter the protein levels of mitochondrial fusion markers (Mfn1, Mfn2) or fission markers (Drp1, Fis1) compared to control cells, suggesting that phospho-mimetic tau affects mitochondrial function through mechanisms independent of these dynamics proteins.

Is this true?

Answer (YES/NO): NO